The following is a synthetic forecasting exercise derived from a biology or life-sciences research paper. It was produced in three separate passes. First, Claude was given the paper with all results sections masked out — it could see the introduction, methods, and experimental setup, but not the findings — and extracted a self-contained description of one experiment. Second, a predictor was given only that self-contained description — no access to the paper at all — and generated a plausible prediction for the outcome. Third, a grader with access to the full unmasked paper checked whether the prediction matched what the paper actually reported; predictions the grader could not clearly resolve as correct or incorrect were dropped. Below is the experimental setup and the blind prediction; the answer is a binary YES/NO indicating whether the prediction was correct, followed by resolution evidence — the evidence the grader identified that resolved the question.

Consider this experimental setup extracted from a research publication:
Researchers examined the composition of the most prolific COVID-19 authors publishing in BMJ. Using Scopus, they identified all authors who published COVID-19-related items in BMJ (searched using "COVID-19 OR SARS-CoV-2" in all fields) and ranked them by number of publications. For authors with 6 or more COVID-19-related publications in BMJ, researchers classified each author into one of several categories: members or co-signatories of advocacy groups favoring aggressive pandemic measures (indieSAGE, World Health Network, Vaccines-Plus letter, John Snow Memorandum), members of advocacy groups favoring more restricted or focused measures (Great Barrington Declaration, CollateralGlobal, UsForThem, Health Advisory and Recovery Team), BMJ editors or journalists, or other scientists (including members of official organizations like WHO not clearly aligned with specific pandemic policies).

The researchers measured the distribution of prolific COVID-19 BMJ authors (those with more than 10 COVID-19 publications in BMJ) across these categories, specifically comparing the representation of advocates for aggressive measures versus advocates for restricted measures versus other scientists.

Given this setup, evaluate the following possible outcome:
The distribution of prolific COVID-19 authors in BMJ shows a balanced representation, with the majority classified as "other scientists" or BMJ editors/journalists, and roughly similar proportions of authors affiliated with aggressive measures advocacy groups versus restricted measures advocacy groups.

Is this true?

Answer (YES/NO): NO